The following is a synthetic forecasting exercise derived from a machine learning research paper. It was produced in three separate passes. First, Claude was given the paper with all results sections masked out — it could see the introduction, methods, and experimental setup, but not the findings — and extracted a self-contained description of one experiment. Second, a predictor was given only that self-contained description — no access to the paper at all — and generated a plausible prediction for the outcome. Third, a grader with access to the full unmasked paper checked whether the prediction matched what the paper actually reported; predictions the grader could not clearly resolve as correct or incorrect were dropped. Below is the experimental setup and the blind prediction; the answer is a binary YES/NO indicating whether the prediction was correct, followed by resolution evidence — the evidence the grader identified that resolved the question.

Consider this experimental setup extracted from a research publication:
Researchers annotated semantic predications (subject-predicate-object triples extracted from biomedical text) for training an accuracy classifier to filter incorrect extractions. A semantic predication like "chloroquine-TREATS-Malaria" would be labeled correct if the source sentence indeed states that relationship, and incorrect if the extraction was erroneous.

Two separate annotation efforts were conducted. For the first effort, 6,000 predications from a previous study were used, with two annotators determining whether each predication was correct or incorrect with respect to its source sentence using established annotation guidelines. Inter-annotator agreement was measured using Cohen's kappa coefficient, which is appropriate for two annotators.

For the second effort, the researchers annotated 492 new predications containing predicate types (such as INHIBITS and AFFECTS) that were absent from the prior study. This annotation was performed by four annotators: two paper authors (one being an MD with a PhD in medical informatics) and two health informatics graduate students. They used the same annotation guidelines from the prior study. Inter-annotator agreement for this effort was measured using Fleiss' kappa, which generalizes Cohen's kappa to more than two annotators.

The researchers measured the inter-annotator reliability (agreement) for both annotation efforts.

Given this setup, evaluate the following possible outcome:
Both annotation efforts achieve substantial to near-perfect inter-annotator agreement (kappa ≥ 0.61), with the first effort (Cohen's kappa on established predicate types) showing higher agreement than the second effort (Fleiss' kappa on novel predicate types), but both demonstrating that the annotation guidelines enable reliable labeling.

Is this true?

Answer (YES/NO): NO